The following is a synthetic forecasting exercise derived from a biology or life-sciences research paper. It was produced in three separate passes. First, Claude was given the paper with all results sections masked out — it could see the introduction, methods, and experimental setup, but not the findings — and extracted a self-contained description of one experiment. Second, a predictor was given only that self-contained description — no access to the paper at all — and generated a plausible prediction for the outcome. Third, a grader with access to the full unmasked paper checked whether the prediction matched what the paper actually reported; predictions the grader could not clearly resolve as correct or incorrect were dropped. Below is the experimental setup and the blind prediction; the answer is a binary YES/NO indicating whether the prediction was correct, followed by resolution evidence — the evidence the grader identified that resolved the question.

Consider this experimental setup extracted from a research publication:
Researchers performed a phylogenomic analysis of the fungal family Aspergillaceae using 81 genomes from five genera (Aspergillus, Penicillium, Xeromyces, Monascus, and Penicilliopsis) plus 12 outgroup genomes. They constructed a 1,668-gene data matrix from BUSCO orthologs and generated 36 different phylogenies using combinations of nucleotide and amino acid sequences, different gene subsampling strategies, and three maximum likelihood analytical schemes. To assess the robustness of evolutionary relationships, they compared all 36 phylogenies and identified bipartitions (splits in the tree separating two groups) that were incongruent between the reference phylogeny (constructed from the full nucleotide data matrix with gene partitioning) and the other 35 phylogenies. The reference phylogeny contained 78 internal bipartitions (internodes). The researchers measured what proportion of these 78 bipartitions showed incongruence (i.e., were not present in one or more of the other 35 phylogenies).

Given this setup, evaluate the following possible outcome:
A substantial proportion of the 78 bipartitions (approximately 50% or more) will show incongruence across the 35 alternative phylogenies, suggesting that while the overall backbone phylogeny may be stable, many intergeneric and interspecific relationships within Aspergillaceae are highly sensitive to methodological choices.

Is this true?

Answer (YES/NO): NO